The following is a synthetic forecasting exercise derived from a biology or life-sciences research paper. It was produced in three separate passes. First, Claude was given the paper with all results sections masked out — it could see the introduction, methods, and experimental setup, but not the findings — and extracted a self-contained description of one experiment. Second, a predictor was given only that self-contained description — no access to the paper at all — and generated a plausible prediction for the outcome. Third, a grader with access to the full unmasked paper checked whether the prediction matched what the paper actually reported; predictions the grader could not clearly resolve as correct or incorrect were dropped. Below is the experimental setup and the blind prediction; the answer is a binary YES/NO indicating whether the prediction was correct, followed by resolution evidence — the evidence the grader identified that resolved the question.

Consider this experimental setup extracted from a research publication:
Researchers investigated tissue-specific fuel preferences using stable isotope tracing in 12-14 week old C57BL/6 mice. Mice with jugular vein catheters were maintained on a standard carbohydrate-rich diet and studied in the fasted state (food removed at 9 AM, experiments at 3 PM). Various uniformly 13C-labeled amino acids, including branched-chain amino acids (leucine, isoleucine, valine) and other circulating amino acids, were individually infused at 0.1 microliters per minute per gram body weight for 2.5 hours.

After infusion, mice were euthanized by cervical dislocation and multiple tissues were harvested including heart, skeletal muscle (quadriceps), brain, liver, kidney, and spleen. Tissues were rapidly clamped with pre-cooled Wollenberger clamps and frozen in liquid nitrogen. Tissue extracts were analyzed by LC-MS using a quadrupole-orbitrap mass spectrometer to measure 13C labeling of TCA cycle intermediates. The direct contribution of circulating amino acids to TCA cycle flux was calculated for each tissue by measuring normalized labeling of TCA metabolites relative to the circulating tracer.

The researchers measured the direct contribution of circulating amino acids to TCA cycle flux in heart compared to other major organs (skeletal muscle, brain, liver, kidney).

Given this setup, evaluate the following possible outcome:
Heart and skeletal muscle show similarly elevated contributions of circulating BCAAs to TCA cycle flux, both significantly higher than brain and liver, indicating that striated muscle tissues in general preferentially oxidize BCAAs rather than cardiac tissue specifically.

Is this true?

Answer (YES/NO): NO